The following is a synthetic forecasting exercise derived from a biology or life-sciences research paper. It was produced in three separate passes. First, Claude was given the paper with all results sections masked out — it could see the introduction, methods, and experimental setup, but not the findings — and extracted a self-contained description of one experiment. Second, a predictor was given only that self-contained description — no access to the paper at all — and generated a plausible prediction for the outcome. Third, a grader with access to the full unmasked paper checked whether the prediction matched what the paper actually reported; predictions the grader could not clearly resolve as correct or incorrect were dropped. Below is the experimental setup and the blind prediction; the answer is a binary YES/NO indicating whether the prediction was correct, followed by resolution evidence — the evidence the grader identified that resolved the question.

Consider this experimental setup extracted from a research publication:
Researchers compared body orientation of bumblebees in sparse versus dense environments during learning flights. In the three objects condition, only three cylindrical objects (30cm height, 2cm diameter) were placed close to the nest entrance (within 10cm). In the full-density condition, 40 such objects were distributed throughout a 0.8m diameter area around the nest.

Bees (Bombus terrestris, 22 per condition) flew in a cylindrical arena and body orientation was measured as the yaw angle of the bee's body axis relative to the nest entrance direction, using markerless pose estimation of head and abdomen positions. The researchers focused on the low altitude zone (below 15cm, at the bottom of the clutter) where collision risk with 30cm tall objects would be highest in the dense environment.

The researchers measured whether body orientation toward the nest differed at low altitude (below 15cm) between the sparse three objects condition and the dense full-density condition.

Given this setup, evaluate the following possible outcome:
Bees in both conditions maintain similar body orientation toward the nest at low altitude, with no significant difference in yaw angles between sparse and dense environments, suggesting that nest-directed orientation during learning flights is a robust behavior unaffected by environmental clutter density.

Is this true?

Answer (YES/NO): NO